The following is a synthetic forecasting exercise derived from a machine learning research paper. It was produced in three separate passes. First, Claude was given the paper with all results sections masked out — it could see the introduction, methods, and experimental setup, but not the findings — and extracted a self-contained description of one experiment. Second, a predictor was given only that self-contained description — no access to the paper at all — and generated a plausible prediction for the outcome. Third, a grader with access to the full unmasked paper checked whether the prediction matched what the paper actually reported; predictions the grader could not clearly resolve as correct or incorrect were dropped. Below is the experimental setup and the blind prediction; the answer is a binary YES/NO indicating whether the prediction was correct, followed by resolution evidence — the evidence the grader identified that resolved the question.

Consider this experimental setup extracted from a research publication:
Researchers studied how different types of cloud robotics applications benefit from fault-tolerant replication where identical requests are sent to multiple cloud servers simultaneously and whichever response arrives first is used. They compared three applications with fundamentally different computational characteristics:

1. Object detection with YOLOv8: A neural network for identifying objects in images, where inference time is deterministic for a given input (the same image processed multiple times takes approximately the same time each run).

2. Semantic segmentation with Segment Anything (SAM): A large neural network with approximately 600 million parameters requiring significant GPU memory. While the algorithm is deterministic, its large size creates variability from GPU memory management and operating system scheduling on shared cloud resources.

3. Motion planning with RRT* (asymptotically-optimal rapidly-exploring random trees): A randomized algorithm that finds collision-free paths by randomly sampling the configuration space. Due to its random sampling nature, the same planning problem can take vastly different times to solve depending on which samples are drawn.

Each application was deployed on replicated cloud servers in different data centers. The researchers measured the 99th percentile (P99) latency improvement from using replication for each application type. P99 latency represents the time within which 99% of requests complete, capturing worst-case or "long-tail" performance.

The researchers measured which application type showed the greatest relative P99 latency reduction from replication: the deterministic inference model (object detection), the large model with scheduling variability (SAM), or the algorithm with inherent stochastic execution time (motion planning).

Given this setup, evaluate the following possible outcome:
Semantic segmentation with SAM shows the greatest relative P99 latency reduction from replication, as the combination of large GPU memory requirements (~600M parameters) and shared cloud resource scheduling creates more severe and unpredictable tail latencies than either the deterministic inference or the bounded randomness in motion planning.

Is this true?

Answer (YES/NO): NO